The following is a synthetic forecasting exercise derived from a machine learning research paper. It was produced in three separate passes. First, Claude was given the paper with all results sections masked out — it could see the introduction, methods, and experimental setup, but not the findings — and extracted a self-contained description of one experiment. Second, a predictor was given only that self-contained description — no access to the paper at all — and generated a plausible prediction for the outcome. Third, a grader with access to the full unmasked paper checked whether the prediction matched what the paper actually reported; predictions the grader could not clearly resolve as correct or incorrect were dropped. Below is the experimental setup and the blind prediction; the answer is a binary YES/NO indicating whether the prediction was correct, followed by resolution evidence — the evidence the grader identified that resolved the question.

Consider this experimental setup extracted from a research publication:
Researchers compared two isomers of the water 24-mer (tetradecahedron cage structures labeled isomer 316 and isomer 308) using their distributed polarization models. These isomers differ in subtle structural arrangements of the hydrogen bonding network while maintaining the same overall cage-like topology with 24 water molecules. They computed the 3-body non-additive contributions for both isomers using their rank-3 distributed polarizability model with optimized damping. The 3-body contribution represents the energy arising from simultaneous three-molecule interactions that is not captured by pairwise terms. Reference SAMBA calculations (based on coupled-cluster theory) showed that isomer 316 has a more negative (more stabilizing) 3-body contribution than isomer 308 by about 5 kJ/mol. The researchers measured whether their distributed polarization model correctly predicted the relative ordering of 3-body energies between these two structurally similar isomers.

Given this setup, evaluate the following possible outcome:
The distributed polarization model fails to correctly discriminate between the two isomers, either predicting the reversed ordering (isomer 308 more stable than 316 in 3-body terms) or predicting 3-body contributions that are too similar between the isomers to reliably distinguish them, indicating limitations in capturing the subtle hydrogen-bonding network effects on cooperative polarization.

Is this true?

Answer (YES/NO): NO